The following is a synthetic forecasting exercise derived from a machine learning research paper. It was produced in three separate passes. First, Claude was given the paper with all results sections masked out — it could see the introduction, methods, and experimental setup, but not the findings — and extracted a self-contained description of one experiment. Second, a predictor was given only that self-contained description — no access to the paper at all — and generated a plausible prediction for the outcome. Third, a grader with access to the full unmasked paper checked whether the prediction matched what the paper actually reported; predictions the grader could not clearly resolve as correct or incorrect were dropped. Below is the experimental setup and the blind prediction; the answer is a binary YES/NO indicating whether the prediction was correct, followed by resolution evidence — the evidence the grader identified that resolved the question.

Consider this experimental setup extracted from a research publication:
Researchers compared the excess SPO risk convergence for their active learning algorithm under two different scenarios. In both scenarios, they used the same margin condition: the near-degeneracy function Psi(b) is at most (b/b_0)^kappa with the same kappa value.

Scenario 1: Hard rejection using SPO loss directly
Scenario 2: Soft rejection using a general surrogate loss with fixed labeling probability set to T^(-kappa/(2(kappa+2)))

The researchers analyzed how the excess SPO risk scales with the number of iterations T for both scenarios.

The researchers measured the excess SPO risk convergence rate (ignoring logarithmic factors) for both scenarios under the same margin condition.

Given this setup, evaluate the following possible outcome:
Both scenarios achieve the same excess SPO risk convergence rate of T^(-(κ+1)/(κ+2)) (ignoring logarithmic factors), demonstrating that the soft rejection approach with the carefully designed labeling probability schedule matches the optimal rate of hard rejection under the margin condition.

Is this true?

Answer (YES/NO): NO